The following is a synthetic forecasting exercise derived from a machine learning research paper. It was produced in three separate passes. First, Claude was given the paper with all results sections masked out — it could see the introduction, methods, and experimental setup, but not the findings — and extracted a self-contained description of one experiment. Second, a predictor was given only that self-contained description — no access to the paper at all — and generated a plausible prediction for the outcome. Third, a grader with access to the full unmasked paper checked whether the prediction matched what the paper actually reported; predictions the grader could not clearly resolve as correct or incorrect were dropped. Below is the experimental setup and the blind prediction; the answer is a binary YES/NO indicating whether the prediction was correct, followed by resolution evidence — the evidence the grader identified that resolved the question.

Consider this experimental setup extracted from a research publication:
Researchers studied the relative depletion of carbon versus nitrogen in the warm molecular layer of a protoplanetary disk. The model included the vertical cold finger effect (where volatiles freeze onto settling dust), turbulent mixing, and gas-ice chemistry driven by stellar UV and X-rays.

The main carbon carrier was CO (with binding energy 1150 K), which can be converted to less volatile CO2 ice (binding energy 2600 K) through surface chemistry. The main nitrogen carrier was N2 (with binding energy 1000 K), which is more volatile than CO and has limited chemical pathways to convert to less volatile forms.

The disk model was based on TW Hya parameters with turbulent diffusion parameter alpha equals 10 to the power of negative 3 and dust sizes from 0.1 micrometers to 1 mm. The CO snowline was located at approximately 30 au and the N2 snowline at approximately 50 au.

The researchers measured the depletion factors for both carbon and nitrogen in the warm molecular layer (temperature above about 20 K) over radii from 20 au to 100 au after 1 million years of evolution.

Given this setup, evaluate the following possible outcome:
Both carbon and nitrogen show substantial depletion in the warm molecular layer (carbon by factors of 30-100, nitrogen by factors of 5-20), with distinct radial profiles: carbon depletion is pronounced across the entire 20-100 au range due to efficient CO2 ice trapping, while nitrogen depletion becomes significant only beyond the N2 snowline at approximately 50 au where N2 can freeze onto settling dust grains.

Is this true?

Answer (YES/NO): NO